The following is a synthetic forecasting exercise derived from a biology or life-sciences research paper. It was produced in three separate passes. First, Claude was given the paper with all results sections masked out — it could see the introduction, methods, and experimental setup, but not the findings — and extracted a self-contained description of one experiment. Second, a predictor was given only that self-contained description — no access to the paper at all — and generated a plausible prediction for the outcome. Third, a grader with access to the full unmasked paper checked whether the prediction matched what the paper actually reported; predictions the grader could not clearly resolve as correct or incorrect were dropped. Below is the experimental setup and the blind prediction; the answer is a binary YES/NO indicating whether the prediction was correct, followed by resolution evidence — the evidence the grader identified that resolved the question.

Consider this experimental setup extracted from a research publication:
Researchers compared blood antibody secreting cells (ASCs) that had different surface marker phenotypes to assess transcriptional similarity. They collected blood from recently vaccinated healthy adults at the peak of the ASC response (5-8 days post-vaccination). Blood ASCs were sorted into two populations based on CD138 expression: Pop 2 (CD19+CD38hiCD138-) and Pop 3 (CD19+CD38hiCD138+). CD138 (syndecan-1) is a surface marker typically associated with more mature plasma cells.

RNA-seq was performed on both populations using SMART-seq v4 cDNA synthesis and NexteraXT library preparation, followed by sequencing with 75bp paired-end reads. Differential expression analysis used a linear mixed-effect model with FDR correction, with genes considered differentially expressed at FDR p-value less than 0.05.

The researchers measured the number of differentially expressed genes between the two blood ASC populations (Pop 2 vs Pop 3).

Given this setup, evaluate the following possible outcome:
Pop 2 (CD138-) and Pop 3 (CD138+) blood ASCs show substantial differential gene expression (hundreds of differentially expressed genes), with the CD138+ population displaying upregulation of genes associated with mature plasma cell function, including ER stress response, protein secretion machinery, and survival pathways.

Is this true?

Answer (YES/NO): NO